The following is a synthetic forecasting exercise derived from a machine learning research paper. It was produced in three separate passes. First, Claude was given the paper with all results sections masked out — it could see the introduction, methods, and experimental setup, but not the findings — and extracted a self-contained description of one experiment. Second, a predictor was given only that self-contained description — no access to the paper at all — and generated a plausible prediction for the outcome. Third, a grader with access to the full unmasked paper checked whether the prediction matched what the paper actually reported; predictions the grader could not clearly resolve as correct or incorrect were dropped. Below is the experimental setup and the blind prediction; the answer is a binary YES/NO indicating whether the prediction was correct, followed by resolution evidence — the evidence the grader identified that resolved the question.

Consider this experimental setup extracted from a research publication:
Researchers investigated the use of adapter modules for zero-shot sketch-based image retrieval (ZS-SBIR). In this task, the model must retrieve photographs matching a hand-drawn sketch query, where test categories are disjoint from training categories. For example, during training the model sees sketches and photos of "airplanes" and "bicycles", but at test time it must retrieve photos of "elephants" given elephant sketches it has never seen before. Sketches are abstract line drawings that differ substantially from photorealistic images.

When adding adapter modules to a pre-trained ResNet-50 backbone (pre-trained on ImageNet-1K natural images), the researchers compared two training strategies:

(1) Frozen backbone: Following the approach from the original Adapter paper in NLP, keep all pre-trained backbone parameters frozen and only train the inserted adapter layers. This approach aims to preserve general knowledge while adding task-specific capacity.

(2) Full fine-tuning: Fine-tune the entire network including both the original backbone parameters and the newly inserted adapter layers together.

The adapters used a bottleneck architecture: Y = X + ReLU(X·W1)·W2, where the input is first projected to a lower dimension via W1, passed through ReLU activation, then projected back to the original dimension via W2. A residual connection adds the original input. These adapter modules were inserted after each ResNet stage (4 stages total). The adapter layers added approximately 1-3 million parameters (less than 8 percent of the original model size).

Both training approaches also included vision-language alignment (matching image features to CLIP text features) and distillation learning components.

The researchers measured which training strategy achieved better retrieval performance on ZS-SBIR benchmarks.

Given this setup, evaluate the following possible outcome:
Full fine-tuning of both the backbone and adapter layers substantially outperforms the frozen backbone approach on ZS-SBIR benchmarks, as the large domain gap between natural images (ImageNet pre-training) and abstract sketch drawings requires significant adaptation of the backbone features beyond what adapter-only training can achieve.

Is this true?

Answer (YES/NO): YES